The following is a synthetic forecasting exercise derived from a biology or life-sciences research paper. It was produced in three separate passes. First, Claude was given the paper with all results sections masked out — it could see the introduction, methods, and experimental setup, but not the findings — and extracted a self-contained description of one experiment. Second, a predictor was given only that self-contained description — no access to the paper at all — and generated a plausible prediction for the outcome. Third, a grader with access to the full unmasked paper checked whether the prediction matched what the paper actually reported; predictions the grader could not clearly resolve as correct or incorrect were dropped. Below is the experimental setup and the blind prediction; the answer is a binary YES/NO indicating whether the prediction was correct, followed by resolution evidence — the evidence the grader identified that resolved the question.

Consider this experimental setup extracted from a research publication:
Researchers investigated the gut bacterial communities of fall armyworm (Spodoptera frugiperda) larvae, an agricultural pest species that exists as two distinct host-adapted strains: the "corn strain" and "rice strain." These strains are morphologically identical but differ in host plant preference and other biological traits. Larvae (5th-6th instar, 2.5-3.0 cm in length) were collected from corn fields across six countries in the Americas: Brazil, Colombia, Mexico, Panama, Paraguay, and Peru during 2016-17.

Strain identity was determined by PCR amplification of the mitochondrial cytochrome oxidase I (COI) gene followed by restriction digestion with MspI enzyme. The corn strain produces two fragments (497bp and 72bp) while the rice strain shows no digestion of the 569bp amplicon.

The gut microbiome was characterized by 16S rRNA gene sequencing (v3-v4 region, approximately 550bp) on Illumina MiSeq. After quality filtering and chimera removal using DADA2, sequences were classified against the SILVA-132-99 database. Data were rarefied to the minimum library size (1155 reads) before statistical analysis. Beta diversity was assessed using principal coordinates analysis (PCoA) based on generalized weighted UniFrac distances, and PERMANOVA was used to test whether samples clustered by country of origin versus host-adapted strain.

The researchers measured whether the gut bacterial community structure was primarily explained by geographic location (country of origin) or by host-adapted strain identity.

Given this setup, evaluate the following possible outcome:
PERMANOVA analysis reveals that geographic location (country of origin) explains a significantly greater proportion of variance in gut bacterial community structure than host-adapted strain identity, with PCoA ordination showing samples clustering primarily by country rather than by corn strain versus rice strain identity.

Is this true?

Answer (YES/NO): NO